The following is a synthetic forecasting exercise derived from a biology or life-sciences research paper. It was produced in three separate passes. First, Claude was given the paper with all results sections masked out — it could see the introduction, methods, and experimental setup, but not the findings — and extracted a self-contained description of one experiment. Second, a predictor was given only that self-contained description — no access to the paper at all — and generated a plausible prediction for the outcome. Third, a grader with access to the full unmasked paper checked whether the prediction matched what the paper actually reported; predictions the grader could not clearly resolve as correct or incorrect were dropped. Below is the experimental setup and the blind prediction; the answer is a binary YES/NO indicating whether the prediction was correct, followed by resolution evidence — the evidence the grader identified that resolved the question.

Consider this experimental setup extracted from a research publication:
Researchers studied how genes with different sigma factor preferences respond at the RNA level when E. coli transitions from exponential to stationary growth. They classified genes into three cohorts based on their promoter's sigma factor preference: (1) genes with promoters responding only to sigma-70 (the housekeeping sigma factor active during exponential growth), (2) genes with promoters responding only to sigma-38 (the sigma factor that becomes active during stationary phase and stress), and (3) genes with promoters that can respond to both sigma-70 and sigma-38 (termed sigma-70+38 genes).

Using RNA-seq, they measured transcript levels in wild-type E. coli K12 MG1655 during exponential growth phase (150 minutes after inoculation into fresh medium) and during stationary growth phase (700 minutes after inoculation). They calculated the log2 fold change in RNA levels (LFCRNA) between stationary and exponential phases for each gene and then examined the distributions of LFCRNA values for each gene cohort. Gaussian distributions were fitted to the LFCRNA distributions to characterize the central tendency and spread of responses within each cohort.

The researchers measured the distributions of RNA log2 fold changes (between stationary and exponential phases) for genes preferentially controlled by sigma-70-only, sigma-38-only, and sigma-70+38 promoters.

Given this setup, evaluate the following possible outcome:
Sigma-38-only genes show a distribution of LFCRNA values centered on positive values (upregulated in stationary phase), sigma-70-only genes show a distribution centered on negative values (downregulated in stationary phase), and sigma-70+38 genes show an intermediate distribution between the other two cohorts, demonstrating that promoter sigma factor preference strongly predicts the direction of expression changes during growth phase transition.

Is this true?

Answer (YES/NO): NO